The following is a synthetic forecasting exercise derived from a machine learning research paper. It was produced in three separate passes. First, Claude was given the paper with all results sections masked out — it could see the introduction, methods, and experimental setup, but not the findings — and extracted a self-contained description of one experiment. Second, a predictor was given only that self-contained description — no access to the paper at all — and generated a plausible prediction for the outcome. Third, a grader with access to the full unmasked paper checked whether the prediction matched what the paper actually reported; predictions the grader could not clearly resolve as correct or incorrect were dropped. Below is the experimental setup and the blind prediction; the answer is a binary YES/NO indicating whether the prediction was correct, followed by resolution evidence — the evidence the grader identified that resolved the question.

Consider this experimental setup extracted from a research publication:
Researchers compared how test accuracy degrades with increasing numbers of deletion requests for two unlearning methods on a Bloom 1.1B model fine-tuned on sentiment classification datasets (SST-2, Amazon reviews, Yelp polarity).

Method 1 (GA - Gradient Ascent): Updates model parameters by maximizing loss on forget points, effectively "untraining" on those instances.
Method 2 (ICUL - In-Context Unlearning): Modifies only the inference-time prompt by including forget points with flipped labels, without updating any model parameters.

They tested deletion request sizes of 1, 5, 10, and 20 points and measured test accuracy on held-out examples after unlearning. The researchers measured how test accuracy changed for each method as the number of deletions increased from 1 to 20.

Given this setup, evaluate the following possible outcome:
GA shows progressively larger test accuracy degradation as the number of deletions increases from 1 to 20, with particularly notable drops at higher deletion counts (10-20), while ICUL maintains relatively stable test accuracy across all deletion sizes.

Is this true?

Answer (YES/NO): YES